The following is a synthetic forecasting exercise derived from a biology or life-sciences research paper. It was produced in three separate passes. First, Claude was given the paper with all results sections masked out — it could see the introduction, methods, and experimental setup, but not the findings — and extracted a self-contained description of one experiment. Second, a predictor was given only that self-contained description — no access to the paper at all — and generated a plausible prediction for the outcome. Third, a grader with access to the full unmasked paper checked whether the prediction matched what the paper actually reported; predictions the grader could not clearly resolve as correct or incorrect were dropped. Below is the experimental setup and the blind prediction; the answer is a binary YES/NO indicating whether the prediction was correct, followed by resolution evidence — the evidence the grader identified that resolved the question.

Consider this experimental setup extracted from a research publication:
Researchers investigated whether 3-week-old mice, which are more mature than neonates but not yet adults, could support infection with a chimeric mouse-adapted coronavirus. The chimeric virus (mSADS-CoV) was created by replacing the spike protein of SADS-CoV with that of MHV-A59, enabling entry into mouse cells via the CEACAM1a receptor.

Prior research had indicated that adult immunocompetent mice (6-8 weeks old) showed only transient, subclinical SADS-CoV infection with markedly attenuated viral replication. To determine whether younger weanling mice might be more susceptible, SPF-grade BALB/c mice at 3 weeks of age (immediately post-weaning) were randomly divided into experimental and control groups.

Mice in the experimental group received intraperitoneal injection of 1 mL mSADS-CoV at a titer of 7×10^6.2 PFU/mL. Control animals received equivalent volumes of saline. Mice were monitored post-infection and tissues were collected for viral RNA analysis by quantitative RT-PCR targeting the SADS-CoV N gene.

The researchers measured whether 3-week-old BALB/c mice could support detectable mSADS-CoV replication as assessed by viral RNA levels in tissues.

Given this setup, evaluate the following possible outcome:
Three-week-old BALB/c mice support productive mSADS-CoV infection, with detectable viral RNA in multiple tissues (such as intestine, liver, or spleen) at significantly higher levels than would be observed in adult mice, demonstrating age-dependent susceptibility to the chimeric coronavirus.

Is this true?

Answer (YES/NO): NO